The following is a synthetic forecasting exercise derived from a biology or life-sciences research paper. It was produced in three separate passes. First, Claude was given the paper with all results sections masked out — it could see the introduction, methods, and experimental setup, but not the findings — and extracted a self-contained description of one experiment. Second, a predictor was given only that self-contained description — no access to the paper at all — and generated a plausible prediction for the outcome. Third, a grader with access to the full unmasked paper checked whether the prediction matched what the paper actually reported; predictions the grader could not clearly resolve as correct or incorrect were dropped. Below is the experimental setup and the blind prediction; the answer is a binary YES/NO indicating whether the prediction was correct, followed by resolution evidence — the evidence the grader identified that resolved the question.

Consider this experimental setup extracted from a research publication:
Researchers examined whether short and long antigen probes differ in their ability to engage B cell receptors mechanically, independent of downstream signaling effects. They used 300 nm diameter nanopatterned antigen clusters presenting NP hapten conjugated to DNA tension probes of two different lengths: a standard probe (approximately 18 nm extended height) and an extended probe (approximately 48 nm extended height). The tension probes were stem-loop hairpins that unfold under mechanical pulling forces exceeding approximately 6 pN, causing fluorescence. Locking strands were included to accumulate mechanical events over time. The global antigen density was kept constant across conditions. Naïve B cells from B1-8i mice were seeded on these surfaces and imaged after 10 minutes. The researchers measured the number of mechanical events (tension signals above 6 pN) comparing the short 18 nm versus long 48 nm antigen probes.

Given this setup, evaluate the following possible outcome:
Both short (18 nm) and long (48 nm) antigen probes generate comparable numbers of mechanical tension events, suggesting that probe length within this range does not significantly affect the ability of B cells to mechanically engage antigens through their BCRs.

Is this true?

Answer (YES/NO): YES